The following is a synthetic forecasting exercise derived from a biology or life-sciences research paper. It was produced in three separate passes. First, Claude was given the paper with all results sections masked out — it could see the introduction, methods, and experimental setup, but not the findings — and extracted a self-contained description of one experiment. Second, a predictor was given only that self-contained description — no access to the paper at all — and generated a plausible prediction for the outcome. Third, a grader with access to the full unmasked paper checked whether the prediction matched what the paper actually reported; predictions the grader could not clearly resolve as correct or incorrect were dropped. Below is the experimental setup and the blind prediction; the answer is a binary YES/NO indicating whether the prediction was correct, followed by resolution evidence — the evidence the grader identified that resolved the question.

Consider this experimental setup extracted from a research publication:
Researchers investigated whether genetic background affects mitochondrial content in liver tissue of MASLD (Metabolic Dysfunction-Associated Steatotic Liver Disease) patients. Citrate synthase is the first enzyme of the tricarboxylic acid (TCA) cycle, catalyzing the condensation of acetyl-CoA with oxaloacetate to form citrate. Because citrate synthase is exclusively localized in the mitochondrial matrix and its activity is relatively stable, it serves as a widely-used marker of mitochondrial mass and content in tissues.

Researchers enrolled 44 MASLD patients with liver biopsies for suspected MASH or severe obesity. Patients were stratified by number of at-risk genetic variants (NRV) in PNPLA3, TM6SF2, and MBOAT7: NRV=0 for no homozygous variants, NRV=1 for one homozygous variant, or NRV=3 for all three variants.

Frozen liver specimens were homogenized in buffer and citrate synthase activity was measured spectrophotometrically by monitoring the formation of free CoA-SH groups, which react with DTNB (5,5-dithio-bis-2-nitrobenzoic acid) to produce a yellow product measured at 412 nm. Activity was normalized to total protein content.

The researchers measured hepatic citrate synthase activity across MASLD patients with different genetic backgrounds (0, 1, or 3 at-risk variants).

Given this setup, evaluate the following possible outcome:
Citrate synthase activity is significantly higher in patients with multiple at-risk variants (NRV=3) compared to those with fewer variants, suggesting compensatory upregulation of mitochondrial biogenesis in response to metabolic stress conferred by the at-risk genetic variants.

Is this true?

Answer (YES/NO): NO